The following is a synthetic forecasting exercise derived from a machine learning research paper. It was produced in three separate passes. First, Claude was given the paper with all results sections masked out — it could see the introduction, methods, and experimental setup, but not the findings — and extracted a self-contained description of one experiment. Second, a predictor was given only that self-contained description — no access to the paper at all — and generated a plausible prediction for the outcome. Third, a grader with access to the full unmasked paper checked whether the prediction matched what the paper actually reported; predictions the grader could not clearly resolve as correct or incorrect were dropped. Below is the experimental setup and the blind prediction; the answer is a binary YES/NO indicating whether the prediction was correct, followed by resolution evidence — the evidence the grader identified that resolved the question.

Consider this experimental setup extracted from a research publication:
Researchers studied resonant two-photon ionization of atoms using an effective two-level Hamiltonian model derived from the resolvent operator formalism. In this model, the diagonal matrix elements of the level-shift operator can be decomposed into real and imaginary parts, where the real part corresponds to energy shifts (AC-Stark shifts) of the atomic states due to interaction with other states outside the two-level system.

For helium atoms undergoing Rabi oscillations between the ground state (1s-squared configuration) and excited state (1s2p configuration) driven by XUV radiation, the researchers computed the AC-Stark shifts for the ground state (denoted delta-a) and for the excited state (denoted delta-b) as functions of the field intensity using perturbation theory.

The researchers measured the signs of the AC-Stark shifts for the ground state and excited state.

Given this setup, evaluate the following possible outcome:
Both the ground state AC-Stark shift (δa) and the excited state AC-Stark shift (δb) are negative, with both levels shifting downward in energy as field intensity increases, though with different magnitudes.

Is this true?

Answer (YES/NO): NO